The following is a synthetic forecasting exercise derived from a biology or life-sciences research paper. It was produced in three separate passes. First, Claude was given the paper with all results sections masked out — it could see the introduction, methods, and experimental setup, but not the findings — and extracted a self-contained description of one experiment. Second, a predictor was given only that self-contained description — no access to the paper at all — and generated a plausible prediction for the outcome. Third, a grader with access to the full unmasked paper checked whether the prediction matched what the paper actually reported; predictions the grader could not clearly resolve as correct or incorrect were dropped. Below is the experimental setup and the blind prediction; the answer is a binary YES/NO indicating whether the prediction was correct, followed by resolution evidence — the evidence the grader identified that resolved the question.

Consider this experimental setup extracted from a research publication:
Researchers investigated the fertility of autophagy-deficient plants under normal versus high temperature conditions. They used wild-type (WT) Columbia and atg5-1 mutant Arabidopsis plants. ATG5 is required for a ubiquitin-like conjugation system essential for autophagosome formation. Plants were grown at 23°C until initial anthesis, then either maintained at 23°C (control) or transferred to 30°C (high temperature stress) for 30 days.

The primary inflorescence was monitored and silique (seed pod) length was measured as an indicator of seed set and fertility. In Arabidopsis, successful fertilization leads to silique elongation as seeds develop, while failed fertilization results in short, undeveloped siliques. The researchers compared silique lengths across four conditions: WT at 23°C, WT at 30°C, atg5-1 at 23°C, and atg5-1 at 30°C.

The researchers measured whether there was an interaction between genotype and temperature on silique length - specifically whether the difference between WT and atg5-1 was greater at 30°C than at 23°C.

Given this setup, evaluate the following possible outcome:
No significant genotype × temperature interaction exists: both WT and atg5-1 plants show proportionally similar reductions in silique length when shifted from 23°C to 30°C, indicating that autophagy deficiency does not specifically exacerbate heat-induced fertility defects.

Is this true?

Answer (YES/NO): NO